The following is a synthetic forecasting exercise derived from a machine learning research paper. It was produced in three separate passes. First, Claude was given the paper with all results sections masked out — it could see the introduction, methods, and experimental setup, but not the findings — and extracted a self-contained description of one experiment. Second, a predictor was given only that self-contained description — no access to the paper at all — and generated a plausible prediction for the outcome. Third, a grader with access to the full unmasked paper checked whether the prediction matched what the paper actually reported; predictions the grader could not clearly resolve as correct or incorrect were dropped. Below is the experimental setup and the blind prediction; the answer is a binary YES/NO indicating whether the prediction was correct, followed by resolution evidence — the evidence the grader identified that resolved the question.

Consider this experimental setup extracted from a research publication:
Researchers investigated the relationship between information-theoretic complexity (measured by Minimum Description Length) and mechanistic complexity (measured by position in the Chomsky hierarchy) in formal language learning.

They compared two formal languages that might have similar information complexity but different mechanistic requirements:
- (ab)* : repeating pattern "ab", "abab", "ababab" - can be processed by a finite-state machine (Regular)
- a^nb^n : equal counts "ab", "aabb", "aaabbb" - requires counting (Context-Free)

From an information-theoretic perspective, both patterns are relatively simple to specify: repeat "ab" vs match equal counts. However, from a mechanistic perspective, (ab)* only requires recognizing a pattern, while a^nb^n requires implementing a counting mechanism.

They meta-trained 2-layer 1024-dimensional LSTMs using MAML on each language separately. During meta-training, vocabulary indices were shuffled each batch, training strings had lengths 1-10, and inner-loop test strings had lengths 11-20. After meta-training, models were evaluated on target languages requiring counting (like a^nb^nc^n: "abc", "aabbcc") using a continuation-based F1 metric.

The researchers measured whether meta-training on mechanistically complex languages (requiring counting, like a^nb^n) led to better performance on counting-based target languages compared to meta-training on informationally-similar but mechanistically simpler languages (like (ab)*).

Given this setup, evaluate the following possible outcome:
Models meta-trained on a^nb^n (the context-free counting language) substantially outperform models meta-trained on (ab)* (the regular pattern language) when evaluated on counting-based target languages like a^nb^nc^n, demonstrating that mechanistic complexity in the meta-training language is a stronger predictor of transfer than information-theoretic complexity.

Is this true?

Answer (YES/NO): YES